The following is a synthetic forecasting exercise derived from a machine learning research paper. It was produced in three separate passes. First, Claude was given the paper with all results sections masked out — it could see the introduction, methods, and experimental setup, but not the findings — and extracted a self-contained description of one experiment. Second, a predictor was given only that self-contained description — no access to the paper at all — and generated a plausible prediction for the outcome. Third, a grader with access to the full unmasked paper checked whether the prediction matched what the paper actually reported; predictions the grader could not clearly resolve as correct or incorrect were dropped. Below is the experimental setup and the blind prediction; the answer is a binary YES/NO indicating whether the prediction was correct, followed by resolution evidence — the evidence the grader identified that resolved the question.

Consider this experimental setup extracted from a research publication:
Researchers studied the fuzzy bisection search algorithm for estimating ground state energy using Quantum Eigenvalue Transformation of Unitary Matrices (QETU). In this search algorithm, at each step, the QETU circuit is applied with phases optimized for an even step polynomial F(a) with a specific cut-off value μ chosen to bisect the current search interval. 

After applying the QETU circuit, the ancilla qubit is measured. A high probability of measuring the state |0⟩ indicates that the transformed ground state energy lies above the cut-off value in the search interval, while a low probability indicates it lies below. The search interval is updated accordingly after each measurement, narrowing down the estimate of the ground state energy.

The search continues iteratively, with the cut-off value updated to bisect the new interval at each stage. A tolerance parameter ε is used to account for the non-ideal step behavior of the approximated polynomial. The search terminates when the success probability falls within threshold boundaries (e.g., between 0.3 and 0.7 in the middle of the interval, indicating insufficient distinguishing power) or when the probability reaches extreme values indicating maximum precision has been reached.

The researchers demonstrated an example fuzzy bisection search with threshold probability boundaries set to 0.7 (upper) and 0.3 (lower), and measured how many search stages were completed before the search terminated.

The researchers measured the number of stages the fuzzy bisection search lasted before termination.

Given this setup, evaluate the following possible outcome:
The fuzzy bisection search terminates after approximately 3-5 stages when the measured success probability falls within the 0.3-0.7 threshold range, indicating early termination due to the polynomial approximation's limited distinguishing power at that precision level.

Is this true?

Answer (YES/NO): NO